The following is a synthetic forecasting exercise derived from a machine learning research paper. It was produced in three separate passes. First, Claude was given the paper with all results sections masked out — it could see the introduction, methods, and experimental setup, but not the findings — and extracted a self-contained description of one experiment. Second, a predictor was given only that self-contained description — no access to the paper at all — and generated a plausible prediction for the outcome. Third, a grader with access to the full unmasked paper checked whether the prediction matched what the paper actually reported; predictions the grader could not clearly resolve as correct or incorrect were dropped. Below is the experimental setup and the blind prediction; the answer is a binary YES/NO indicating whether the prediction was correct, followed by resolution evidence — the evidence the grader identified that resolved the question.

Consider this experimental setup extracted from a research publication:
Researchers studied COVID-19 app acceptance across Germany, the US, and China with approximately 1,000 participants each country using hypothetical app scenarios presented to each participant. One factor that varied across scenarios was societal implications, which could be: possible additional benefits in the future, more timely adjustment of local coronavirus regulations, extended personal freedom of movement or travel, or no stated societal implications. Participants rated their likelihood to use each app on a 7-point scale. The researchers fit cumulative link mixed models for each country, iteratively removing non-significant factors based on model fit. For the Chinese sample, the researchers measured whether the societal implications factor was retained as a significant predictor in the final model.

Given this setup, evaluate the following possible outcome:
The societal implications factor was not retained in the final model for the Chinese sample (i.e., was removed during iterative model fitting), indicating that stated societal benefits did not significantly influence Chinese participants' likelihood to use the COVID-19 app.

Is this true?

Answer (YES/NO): YES